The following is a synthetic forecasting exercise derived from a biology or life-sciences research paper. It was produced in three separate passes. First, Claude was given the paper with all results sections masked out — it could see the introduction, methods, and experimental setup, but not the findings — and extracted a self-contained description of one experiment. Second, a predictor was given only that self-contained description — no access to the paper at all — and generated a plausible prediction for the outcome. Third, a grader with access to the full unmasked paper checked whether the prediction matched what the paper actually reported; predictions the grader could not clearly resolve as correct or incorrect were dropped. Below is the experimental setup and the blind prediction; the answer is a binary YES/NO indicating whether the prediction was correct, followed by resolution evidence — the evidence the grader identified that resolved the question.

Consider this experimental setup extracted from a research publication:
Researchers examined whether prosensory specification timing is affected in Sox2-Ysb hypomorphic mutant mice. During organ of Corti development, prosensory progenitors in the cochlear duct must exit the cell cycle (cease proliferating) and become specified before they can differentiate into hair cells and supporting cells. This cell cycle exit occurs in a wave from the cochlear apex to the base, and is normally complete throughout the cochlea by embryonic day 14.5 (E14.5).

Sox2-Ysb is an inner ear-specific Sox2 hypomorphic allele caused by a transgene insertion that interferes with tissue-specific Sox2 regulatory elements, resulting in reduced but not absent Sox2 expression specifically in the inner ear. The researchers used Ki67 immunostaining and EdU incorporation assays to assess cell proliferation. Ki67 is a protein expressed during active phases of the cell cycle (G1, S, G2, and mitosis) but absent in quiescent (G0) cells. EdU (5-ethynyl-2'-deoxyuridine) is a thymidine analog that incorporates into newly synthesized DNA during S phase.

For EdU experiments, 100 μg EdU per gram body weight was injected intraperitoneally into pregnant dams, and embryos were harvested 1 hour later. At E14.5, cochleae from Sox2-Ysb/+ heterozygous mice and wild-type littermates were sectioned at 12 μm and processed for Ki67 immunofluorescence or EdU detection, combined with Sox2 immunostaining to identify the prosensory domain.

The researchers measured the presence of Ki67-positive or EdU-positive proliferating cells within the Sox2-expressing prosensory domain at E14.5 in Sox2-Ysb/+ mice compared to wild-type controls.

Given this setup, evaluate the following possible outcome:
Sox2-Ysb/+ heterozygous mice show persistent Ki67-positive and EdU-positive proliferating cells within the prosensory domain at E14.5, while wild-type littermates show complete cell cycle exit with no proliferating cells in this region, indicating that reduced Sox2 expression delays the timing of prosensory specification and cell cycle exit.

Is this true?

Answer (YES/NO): NO